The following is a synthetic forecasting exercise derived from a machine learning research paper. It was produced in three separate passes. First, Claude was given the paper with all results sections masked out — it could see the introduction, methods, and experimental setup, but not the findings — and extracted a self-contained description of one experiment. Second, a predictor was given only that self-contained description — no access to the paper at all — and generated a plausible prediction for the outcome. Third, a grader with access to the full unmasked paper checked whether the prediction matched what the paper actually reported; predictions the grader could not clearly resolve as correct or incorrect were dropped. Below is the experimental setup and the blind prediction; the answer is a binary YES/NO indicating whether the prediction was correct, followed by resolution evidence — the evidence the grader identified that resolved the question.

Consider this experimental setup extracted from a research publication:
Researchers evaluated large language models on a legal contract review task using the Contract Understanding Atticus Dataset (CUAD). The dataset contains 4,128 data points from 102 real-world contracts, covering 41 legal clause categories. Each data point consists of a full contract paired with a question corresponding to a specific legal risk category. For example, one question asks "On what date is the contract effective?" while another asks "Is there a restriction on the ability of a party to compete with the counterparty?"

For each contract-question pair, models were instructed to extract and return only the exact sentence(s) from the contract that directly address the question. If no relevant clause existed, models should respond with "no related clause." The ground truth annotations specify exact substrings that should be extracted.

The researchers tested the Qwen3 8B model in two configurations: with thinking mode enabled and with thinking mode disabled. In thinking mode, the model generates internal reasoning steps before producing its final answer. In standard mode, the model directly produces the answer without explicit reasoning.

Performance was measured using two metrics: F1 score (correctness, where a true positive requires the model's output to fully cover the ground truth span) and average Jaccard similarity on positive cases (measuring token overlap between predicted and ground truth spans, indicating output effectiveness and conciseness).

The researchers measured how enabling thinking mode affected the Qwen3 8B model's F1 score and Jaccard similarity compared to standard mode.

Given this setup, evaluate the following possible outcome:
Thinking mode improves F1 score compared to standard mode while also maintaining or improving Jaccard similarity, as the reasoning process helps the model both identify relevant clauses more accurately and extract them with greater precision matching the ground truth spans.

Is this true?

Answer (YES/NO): NO